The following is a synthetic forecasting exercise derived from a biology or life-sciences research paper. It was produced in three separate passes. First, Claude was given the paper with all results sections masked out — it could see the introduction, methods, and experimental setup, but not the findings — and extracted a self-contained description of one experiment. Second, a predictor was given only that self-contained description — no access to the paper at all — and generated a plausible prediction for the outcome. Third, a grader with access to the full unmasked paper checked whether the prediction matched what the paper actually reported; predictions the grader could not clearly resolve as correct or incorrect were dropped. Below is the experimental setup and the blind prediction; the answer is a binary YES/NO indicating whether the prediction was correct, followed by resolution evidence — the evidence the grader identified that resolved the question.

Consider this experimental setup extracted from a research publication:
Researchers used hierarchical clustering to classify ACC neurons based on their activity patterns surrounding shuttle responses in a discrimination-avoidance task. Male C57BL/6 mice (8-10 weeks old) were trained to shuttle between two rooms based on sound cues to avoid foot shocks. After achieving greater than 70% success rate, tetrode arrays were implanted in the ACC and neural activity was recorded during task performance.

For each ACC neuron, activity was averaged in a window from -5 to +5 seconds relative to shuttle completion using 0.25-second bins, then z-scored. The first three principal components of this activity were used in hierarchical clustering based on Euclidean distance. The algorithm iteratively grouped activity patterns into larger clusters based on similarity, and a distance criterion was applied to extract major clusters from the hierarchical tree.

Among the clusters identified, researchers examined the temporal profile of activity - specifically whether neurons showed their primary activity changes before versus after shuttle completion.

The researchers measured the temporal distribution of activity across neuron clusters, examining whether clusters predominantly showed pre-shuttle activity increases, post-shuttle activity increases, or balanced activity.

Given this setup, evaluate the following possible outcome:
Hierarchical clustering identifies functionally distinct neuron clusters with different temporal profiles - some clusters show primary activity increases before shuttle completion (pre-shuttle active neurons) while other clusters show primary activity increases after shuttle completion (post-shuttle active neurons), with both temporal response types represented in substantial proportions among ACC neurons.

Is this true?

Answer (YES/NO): NO